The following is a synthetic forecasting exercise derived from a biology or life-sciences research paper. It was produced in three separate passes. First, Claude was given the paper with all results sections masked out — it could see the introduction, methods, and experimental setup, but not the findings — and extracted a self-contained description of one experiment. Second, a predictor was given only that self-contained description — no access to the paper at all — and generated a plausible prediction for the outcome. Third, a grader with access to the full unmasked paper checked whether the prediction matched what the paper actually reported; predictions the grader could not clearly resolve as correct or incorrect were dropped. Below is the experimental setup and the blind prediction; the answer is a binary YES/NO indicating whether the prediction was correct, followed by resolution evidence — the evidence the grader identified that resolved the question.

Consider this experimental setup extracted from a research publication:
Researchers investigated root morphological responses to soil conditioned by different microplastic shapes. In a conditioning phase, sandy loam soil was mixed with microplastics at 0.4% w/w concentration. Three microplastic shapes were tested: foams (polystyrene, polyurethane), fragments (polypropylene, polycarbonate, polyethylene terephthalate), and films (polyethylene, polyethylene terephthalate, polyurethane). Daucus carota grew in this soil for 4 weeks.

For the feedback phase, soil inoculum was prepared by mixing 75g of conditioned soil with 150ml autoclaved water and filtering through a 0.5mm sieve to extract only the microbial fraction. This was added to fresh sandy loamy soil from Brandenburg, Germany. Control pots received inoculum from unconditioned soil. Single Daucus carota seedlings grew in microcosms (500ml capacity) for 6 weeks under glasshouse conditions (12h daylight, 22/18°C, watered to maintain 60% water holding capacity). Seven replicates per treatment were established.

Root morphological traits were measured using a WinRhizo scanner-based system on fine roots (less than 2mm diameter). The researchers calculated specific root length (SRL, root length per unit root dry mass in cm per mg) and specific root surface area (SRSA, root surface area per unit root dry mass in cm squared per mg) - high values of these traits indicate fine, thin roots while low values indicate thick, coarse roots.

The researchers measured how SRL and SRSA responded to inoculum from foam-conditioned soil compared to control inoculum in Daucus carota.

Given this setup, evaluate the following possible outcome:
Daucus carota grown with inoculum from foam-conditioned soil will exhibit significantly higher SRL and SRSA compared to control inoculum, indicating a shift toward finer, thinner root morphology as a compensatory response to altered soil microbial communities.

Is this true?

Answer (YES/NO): NO